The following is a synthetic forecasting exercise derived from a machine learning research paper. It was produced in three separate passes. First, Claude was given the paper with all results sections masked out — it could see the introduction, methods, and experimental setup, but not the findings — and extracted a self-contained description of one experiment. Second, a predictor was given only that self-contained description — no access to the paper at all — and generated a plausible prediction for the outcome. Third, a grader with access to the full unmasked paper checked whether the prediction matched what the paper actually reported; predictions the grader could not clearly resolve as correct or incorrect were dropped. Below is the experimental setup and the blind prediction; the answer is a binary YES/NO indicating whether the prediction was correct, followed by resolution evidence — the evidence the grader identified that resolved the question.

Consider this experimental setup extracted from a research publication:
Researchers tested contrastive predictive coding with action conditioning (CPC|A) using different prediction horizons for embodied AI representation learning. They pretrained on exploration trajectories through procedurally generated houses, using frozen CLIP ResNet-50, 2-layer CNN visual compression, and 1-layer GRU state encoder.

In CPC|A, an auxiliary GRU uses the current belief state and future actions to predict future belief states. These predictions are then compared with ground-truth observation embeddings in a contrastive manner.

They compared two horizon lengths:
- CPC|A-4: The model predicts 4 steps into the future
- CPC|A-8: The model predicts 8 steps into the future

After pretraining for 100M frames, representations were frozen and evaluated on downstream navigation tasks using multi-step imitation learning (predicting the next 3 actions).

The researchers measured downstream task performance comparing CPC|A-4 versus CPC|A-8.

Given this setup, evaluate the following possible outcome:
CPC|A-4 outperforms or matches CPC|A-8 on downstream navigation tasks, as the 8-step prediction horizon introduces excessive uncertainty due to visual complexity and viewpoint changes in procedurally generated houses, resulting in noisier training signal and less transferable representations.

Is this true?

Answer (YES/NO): YES